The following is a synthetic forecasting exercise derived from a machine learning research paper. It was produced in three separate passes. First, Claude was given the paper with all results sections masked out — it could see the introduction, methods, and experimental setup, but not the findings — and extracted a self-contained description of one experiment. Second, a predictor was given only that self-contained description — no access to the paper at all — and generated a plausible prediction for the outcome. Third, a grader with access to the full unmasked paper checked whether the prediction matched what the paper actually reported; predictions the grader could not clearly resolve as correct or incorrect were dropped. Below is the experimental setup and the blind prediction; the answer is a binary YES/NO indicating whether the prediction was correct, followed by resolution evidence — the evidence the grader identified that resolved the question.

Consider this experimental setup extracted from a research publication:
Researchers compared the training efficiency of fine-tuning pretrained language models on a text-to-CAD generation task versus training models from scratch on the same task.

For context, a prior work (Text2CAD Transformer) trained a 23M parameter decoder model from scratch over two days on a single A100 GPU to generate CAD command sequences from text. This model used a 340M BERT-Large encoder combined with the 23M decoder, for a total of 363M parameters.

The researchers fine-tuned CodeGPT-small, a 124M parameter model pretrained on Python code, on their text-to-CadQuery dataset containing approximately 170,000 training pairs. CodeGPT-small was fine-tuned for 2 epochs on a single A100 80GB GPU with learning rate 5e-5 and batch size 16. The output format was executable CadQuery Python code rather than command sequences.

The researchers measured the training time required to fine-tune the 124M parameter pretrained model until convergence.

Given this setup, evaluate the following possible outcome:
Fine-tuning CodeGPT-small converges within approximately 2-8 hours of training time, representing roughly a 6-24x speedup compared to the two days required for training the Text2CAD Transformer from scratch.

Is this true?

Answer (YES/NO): NO